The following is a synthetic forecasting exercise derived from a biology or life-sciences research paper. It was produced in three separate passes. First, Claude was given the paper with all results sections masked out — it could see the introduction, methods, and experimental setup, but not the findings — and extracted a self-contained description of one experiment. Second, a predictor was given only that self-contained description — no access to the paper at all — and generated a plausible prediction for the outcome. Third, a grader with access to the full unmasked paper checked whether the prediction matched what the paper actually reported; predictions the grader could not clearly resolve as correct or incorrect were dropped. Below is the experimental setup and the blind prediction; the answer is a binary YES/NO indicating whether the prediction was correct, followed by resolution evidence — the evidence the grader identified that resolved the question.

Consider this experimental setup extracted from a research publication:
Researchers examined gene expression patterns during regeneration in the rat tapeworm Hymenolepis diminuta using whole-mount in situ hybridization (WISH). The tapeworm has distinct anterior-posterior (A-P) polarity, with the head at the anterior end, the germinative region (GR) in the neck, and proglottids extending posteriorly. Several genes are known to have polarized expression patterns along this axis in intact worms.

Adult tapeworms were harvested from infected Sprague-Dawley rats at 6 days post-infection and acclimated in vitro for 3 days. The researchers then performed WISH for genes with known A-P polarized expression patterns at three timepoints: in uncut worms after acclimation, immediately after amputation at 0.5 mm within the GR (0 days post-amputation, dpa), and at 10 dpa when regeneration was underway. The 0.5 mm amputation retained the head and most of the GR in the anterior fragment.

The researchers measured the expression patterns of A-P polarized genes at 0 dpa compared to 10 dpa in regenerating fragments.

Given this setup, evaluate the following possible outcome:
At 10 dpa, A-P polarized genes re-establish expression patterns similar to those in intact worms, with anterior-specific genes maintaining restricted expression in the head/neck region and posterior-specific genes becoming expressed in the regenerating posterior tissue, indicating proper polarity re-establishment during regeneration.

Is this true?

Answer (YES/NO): YES